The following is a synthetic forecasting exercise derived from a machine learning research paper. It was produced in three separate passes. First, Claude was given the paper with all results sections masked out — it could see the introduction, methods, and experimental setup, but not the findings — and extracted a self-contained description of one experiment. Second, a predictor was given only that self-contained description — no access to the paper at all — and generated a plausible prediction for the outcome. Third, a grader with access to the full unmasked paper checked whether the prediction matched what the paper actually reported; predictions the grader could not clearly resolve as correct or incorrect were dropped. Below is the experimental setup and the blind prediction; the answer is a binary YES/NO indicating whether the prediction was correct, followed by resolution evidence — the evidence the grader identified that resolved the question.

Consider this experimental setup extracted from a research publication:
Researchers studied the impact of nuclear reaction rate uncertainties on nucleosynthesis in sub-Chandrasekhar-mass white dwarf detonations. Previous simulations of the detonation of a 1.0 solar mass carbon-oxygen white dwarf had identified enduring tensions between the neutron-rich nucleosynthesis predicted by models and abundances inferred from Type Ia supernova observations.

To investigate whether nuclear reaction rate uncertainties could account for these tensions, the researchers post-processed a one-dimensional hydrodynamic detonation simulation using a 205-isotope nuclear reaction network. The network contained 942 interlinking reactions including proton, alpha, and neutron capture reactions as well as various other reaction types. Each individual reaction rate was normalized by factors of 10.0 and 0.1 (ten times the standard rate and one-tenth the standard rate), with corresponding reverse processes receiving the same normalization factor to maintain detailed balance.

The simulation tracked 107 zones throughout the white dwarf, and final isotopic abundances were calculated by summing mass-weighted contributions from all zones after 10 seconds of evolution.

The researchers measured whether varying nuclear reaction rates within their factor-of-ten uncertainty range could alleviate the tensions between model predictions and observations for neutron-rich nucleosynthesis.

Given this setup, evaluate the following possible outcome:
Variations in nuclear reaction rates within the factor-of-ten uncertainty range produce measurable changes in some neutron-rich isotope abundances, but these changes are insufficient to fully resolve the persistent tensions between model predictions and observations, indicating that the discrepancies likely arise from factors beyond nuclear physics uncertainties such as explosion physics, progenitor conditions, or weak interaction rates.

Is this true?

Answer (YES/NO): YES